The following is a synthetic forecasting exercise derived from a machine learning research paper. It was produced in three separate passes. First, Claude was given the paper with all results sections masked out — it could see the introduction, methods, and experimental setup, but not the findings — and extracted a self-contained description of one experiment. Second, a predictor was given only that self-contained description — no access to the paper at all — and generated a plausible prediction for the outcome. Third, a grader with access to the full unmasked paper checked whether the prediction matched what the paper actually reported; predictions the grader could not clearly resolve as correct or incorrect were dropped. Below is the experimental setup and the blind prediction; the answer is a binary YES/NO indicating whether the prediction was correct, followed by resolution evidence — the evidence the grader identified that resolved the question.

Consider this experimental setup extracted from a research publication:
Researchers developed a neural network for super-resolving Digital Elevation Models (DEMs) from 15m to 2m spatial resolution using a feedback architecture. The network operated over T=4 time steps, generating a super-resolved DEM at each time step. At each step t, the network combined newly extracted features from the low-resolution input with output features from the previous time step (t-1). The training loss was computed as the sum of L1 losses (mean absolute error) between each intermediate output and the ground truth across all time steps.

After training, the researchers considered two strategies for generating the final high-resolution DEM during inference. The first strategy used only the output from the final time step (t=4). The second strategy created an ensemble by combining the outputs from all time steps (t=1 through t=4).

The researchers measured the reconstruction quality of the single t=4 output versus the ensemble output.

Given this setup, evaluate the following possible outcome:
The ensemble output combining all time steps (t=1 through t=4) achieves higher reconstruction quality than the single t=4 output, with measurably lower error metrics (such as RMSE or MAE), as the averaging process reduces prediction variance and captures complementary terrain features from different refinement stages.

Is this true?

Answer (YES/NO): YES